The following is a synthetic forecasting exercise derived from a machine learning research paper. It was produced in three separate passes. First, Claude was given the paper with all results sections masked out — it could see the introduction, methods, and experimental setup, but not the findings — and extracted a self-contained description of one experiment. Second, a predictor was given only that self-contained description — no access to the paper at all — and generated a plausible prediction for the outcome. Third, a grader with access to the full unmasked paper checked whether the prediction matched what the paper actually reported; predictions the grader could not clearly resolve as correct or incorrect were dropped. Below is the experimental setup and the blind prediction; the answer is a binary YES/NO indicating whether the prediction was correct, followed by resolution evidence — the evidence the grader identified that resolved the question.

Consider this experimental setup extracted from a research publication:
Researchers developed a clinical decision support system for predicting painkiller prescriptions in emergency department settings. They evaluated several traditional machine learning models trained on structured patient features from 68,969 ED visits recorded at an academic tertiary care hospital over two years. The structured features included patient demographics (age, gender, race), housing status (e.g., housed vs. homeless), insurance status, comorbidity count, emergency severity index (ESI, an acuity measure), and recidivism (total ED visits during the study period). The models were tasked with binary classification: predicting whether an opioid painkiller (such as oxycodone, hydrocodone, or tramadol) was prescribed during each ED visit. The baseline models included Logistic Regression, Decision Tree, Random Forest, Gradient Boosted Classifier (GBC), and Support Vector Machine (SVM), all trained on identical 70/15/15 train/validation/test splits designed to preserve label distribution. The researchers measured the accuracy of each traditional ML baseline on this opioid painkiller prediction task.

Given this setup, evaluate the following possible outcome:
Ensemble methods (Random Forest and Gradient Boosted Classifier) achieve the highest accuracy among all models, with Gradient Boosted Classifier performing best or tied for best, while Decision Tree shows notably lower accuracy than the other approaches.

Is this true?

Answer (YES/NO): NO